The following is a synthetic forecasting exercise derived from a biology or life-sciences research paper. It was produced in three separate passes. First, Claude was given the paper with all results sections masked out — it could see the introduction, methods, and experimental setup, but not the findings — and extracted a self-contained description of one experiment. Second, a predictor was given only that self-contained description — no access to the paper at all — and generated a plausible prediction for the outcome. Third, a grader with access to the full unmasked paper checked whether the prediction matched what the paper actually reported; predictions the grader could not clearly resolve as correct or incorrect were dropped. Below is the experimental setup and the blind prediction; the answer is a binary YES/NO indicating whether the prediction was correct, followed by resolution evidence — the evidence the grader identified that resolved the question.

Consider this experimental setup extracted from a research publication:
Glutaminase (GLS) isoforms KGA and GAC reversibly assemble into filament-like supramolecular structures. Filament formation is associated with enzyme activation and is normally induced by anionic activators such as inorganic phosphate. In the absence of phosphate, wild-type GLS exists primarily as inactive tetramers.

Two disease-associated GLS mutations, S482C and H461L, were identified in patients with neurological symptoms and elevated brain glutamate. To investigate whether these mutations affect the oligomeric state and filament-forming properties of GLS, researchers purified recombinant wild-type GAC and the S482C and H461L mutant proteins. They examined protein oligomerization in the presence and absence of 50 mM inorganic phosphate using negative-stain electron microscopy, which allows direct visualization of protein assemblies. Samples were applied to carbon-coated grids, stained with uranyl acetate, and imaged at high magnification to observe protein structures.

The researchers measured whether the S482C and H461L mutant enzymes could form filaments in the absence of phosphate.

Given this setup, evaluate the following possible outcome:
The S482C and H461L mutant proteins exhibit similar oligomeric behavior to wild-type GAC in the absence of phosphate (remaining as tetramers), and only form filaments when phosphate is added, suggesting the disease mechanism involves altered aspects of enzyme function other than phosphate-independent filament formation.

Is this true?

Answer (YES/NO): NO